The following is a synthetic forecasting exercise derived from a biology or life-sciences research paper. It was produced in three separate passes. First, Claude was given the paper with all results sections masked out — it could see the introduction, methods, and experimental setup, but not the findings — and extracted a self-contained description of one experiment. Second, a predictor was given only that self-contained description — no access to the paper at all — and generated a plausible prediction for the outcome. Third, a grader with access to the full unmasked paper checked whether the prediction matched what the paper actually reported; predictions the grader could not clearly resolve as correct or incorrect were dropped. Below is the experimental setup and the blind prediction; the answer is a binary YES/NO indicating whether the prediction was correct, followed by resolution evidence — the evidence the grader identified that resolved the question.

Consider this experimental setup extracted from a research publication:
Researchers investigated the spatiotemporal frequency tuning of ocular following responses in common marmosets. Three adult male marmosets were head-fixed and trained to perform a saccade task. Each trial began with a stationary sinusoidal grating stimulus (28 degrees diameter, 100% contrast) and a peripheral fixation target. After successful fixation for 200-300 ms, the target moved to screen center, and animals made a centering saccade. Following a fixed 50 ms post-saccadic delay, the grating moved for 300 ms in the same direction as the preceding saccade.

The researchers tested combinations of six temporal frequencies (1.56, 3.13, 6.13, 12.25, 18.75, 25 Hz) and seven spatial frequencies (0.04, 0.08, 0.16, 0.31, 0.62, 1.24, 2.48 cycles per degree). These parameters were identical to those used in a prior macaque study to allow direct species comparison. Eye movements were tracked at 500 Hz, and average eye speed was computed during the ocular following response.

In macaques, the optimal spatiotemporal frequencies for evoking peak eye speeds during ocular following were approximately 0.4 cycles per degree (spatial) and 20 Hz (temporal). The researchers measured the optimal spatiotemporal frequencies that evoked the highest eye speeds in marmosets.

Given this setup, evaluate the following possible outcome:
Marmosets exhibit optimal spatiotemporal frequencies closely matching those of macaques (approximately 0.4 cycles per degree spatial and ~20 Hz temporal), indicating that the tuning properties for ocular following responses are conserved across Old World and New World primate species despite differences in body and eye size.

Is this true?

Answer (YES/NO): NO